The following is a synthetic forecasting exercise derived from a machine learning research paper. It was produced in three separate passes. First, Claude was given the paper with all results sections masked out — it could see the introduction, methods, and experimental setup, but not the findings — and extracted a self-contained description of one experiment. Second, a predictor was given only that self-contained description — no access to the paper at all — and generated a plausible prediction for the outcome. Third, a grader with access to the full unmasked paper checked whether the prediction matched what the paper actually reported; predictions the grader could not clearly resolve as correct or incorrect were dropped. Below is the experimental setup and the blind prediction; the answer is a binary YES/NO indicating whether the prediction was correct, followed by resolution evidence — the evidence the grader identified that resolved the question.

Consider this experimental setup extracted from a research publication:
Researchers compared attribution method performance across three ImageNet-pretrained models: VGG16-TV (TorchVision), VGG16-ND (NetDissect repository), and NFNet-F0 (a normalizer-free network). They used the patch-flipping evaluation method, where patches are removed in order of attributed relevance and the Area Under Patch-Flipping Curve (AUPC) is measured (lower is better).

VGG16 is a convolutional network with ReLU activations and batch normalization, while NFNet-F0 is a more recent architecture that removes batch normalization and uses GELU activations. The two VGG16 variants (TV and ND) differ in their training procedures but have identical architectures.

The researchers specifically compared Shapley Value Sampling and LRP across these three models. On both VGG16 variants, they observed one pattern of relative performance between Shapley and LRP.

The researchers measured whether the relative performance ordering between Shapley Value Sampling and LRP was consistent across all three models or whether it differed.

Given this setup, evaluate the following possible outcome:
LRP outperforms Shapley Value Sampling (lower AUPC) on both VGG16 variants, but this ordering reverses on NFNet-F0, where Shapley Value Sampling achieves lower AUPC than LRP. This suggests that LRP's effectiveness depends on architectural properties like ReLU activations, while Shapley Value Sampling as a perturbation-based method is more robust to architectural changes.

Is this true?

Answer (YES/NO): NO